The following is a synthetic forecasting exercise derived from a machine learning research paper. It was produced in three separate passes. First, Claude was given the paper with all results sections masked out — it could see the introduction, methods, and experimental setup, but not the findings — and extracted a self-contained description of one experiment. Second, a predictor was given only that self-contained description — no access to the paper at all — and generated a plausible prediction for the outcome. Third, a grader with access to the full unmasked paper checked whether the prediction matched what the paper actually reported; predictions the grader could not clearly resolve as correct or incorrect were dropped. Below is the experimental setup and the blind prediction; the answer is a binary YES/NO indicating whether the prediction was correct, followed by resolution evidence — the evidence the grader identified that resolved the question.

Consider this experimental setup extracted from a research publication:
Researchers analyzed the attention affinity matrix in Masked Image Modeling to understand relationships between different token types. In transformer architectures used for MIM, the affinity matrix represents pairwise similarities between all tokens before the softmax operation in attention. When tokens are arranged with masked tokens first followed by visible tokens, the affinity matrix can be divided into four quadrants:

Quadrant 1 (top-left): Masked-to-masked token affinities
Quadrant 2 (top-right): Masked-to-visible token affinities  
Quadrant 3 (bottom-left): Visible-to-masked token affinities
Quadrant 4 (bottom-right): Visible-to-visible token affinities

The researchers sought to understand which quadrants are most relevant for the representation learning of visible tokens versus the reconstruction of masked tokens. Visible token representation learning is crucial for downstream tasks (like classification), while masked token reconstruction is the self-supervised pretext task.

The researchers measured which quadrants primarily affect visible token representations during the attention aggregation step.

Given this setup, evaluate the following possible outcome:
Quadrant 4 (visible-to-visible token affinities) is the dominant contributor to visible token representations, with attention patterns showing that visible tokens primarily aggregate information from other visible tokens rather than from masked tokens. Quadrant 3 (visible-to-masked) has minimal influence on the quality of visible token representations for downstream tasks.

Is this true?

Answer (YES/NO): YES